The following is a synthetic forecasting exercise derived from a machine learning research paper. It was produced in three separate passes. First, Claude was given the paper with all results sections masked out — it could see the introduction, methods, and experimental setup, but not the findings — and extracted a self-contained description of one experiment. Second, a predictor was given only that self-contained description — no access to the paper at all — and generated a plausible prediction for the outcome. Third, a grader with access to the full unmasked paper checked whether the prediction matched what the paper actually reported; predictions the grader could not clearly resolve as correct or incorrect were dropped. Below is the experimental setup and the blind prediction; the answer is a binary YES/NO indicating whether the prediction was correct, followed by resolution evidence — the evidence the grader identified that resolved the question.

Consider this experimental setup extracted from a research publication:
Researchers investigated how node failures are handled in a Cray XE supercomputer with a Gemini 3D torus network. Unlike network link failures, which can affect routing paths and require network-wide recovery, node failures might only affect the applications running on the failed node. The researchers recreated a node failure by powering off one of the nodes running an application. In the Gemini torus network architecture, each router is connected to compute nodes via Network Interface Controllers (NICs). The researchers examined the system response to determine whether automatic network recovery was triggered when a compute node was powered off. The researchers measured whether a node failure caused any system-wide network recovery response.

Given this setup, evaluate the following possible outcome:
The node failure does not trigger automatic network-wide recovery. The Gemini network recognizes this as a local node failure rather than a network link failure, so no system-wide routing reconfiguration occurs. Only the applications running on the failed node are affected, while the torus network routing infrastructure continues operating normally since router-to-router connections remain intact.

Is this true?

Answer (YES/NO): YES